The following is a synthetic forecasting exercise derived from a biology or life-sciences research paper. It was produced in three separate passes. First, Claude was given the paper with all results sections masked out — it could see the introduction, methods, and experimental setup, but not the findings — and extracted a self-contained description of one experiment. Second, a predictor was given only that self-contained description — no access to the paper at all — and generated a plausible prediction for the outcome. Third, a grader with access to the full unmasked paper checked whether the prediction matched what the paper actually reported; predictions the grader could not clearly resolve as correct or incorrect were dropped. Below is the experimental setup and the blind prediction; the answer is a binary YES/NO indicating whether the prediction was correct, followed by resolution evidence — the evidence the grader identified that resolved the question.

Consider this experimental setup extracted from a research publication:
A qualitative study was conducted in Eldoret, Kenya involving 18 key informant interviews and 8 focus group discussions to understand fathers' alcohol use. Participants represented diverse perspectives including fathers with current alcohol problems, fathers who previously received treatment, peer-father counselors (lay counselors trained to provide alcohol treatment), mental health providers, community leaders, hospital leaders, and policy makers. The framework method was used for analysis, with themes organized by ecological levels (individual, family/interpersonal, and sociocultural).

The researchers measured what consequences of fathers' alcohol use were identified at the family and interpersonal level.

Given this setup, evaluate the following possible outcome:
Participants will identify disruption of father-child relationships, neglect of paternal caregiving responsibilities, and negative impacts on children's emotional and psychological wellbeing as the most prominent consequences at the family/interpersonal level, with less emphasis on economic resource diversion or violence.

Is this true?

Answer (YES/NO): NO